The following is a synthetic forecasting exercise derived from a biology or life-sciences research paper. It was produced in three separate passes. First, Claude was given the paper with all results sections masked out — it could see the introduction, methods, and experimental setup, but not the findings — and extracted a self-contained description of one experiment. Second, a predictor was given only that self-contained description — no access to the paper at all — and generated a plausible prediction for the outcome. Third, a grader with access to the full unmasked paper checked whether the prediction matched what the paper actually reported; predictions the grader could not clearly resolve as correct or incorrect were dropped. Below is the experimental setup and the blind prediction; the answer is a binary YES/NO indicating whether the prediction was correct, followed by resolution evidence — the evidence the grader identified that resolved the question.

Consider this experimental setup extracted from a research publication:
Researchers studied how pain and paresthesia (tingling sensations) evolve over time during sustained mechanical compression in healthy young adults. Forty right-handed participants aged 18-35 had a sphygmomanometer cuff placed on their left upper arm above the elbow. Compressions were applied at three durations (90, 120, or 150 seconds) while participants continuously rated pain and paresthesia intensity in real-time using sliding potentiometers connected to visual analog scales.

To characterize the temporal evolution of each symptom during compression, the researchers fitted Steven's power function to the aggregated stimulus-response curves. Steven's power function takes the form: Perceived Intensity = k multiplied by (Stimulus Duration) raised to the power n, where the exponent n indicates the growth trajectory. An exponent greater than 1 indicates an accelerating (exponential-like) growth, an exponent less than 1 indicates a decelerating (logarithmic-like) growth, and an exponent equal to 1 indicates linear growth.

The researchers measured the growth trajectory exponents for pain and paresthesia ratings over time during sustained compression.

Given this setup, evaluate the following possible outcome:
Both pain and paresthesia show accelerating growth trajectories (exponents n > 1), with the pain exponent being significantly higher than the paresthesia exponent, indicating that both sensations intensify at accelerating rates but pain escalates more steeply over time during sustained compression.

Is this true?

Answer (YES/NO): NO